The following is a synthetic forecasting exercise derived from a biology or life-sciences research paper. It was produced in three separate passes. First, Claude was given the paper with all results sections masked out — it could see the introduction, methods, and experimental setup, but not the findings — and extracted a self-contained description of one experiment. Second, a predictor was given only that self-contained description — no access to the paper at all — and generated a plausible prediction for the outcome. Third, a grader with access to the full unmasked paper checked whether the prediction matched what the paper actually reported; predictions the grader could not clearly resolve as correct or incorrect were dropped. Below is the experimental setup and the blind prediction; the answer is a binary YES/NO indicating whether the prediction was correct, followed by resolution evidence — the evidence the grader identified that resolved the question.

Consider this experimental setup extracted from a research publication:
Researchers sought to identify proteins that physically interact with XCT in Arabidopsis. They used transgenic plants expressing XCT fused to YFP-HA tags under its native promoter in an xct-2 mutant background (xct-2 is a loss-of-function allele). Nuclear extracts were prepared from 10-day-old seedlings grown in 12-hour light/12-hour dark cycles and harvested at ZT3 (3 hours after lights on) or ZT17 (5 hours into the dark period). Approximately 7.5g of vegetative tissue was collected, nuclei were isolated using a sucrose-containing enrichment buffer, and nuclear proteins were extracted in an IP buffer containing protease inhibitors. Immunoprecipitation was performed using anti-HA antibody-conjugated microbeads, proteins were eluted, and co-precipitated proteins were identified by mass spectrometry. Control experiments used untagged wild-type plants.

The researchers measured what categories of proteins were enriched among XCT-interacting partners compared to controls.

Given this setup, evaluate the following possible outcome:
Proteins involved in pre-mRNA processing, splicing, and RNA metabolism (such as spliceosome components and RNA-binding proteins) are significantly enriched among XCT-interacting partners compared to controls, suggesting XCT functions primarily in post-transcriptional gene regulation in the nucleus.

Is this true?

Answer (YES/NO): YES